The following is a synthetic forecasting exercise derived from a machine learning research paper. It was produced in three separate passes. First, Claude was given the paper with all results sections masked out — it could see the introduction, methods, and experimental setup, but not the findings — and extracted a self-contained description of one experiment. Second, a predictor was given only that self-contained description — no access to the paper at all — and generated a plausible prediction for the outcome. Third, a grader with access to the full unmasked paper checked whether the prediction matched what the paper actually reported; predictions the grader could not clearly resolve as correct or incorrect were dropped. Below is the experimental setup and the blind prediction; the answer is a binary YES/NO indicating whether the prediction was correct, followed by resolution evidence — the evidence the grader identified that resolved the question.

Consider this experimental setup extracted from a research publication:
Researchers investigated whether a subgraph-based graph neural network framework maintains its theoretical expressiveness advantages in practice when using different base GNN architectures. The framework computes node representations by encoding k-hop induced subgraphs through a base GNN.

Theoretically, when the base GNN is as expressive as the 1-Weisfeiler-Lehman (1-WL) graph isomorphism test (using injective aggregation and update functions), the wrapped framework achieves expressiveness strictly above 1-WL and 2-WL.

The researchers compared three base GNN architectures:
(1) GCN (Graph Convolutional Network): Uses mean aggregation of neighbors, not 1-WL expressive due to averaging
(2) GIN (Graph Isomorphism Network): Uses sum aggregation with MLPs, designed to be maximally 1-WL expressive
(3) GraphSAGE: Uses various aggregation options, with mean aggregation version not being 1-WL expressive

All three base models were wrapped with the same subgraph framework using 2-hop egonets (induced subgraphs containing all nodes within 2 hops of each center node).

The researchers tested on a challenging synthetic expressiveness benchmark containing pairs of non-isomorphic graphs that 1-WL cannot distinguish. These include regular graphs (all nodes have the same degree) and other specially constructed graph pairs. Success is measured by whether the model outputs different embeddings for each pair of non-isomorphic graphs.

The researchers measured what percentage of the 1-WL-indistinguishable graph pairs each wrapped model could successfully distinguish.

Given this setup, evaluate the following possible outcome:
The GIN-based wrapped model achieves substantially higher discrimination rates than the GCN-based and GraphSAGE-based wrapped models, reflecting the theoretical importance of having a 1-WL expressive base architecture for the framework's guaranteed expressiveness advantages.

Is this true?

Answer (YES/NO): NO